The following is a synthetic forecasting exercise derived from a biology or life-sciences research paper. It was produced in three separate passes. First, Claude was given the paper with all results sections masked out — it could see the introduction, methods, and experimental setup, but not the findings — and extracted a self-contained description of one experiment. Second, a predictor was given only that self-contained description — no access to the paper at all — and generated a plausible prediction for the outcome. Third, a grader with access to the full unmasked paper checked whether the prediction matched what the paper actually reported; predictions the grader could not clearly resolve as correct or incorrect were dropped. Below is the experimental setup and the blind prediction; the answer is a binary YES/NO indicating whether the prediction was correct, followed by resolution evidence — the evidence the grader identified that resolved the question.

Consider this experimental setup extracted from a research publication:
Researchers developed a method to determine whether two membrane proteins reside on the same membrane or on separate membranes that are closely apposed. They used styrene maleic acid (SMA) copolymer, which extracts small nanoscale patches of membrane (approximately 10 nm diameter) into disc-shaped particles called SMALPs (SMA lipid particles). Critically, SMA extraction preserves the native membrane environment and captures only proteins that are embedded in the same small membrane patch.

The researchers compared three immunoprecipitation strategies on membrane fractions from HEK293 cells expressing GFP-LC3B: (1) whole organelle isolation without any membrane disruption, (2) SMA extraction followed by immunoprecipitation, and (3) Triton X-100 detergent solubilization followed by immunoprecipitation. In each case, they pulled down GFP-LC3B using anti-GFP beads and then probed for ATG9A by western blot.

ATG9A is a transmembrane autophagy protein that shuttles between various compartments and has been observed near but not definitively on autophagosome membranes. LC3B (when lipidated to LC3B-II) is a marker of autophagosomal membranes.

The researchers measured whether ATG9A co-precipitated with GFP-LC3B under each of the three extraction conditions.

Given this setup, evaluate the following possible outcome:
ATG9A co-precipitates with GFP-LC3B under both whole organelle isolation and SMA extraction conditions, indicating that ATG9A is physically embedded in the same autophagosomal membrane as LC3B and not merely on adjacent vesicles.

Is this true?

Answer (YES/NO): YES